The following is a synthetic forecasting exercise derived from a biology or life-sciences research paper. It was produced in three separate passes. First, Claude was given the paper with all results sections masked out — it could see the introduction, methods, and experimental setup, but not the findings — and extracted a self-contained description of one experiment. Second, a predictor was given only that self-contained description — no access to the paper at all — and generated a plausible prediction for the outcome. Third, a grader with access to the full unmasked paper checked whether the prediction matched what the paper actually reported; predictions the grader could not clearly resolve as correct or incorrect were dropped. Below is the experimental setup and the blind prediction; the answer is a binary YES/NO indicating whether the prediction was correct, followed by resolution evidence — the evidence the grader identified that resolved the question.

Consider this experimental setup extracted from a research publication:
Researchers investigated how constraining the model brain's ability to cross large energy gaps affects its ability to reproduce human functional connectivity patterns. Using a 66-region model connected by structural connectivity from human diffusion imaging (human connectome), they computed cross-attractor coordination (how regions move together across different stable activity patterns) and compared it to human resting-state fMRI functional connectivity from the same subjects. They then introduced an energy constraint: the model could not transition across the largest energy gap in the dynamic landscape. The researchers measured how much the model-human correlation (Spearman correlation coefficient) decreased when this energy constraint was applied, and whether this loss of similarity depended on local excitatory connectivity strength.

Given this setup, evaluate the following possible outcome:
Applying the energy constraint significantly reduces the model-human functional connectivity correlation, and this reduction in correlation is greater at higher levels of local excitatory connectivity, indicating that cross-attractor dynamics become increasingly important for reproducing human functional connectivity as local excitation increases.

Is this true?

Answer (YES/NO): NO